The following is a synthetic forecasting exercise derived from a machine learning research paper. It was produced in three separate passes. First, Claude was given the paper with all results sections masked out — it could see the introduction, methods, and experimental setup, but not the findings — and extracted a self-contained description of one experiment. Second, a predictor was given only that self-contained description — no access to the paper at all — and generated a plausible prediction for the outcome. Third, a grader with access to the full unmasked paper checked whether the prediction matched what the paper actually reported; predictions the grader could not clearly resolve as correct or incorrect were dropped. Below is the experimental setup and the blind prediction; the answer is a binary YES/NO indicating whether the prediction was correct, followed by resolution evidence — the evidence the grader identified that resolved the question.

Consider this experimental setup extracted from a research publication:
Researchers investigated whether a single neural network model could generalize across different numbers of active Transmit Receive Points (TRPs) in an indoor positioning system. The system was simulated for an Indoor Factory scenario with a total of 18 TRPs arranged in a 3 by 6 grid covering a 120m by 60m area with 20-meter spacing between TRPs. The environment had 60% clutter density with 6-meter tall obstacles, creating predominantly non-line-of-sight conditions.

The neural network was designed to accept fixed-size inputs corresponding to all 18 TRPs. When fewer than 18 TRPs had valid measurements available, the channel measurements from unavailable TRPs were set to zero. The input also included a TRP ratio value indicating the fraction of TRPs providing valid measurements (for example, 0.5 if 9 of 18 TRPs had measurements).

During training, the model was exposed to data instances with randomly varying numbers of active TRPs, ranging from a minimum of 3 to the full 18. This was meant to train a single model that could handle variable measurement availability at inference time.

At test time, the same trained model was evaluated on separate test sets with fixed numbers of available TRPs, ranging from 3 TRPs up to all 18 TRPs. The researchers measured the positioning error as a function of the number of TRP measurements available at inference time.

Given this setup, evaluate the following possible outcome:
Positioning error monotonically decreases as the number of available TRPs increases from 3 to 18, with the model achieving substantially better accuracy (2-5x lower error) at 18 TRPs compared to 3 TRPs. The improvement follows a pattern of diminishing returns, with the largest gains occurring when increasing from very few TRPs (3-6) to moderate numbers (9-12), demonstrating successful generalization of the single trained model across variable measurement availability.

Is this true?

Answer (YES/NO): NO